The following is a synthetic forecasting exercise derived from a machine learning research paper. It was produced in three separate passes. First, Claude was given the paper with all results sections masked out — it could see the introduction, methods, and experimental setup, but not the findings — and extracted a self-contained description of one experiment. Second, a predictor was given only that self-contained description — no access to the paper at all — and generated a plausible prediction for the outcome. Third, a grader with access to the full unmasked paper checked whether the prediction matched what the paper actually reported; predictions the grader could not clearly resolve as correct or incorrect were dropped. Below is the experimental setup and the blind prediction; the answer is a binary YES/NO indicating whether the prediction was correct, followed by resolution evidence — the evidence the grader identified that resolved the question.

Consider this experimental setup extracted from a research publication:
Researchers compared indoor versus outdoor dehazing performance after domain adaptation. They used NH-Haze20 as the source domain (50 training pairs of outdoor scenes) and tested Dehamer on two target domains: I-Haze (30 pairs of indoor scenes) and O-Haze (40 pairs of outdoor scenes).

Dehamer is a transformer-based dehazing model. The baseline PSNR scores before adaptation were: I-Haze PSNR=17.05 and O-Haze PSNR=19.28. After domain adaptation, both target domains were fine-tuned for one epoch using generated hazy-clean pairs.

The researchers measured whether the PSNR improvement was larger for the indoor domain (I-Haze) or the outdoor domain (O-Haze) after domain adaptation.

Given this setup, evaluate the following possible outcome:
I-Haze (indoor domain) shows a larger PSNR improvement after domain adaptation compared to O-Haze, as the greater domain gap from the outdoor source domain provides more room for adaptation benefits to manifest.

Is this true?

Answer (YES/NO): NO